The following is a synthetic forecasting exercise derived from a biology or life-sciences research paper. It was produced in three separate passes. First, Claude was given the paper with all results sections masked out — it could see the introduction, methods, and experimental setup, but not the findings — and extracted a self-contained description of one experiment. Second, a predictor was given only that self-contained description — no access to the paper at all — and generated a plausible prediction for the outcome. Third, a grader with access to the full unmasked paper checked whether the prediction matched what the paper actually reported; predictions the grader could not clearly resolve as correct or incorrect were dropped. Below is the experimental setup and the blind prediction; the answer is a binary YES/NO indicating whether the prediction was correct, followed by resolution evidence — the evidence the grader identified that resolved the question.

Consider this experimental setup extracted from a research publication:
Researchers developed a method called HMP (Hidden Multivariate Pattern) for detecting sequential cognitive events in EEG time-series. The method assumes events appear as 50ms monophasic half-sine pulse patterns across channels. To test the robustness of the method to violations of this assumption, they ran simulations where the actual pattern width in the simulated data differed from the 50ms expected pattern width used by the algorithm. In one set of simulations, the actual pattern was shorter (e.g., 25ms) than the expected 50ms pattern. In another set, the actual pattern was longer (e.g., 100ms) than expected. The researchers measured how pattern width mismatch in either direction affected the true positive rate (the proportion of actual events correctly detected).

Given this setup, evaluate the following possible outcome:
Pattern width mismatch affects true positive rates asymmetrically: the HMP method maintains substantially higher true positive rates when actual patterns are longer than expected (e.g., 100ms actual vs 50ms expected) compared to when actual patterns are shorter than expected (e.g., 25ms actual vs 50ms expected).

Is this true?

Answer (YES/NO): YES